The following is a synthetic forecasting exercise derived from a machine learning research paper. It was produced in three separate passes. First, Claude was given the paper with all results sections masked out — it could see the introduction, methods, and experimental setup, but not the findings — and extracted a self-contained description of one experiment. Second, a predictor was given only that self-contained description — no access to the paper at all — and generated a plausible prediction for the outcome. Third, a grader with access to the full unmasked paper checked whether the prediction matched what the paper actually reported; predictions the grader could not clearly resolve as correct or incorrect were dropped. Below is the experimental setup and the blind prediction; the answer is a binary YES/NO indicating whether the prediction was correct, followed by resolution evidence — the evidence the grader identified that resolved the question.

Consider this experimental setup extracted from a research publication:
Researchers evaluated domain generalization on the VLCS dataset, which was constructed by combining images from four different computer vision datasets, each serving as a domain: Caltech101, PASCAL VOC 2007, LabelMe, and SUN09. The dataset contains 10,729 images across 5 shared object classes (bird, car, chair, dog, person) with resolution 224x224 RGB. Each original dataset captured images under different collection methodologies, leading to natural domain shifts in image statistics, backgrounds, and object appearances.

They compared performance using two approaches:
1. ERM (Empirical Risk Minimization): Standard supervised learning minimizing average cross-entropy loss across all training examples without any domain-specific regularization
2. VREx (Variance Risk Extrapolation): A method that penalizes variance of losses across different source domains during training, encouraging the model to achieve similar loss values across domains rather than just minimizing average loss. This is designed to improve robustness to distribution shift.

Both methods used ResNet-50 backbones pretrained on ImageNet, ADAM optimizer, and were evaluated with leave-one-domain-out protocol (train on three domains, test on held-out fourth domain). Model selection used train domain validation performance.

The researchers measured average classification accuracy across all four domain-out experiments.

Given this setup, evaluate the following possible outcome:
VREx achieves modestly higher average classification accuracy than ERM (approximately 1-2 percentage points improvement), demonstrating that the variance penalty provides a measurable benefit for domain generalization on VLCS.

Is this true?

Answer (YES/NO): NO